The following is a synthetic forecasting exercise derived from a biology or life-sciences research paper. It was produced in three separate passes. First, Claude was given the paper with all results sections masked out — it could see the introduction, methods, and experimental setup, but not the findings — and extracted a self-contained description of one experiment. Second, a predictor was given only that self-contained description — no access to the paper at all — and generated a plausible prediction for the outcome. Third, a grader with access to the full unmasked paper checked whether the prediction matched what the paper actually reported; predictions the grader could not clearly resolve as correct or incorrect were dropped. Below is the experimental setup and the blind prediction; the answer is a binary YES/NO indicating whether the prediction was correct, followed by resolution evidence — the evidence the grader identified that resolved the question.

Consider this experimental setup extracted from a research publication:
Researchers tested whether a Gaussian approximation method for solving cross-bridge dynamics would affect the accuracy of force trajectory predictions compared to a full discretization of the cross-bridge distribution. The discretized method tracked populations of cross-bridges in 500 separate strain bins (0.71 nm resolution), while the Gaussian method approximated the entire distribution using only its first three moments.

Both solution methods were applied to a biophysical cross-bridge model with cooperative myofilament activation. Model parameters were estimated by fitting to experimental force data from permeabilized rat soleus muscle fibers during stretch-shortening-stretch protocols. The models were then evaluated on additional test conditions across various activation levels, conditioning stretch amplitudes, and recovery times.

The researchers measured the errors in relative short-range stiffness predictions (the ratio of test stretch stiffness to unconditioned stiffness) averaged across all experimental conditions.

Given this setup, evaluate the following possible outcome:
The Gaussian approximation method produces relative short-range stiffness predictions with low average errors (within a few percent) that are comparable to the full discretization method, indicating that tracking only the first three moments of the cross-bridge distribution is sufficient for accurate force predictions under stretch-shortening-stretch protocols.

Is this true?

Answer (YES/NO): YES